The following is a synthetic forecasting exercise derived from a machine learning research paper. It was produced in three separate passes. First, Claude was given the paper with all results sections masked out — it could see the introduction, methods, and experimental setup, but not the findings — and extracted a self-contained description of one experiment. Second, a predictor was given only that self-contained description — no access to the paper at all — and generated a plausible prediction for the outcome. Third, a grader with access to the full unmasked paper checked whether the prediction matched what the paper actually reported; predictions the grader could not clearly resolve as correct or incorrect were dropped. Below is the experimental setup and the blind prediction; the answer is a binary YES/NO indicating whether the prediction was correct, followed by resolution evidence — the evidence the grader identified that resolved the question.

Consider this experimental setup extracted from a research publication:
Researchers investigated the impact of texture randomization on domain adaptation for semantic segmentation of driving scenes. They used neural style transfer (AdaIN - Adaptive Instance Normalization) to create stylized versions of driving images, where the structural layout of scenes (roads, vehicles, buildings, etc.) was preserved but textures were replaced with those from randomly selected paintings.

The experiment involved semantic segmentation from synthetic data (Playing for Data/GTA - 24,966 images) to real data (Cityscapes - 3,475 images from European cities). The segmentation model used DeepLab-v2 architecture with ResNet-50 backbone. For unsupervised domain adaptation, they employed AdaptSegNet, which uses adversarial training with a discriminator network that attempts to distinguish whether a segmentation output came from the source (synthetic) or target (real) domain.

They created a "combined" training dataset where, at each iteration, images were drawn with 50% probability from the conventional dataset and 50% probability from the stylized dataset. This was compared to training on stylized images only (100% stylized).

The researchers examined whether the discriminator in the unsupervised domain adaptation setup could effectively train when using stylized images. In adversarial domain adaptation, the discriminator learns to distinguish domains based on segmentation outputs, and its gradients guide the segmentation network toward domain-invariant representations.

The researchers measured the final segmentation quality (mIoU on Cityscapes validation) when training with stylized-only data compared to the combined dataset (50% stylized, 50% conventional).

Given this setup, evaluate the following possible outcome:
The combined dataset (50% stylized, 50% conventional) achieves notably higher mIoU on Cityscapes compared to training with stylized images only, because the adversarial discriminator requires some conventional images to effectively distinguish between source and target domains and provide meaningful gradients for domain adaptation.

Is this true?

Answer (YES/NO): NO